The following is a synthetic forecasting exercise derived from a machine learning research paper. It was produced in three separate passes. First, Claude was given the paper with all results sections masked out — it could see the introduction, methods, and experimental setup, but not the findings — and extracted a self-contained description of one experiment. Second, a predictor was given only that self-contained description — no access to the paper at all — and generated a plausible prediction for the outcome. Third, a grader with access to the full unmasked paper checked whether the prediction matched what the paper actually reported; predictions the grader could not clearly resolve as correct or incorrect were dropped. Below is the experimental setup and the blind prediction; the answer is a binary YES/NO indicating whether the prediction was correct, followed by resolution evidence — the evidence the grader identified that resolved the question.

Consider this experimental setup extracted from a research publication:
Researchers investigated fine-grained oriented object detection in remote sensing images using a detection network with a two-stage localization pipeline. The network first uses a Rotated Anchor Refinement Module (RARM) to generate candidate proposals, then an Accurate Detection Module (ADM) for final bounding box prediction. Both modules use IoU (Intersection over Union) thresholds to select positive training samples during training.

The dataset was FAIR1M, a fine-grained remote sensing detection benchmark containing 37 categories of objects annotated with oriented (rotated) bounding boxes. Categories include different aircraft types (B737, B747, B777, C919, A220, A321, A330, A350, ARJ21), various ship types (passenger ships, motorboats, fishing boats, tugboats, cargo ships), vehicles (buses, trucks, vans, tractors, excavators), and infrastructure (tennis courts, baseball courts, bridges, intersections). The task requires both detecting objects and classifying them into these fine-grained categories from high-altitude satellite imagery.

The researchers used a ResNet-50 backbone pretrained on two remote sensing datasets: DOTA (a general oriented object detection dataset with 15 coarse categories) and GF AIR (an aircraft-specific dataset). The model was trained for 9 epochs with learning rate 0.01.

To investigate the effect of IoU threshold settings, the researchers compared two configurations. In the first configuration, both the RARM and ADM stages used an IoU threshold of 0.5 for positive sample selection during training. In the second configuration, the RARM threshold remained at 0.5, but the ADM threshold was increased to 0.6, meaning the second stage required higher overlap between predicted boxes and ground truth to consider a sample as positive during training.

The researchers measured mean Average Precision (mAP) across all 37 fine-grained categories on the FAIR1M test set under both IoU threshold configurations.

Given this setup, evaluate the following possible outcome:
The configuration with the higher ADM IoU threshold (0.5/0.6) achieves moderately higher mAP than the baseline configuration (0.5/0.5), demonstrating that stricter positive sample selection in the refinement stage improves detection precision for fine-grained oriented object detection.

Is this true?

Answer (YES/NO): YES